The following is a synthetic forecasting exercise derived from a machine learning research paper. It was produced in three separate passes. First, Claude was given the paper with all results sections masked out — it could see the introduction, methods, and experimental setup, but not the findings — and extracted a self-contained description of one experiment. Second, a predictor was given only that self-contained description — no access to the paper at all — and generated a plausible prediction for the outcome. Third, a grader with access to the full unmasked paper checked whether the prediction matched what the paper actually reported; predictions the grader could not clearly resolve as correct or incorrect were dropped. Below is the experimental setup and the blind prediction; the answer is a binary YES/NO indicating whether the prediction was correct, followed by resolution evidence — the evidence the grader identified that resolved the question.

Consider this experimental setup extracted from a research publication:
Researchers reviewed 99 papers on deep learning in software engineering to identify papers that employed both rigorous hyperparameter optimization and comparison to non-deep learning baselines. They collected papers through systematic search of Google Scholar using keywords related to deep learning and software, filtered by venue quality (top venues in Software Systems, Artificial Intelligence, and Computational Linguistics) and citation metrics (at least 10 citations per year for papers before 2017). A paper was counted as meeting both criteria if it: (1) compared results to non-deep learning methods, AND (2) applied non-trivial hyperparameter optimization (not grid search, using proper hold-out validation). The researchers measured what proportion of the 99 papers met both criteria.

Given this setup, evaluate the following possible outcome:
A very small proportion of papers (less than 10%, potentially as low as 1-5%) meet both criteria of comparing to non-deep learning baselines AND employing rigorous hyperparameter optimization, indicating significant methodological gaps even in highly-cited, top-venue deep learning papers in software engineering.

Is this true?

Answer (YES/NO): NO